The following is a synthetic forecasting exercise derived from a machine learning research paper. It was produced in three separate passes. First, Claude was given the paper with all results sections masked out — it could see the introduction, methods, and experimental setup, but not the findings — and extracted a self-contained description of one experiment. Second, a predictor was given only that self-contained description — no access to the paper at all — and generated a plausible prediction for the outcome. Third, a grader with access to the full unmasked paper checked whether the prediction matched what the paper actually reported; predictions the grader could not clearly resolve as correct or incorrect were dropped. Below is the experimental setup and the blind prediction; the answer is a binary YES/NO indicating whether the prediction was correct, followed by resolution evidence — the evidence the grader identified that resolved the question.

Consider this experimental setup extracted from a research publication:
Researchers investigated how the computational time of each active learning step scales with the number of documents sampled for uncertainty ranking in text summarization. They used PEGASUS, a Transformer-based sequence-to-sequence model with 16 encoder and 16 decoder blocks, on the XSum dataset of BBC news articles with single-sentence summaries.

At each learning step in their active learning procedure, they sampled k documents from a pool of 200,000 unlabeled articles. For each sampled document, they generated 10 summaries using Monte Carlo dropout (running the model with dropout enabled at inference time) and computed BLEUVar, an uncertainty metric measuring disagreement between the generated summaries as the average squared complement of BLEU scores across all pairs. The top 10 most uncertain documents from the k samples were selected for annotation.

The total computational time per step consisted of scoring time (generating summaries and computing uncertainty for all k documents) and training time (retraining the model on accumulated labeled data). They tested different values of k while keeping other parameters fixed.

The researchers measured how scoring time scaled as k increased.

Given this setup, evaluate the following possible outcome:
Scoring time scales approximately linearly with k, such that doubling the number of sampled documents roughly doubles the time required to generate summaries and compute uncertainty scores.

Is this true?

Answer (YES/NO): NO